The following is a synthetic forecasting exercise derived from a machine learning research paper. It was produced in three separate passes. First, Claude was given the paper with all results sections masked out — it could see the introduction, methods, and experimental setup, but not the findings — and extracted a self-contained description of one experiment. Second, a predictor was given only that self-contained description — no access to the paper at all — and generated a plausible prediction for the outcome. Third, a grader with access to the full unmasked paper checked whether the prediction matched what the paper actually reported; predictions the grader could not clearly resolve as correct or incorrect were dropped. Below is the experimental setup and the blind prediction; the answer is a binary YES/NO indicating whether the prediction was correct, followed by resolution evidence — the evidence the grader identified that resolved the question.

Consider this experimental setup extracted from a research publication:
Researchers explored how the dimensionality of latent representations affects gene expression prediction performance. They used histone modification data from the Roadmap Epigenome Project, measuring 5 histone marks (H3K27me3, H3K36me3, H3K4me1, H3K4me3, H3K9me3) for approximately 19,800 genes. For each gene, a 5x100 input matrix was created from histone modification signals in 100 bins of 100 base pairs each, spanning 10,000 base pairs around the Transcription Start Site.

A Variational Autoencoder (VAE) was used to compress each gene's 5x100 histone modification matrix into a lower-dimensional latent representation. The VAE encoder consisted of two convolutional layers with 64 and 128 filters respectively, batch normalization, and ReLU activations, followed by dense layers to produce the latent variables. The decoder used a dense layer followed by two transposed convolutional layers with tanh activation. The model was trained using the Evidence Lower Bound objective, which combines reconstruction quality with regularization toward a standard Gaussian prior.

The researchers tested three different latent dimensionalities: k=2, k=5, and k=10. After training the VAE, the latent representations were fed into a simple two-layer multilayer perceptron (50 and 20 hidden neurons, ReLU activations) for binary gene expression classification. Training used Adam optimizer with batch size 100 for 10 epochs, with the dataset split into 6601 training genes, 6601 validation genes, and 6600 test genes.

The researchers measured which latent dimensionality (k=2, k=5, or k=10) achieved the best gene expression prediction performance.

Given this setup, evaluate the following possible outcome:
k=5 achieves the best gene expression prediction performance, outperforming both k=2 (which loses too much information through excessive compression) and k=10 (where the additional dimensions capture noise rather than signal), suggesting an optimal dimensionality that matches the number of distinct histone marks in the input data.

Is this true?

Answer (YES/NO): NO